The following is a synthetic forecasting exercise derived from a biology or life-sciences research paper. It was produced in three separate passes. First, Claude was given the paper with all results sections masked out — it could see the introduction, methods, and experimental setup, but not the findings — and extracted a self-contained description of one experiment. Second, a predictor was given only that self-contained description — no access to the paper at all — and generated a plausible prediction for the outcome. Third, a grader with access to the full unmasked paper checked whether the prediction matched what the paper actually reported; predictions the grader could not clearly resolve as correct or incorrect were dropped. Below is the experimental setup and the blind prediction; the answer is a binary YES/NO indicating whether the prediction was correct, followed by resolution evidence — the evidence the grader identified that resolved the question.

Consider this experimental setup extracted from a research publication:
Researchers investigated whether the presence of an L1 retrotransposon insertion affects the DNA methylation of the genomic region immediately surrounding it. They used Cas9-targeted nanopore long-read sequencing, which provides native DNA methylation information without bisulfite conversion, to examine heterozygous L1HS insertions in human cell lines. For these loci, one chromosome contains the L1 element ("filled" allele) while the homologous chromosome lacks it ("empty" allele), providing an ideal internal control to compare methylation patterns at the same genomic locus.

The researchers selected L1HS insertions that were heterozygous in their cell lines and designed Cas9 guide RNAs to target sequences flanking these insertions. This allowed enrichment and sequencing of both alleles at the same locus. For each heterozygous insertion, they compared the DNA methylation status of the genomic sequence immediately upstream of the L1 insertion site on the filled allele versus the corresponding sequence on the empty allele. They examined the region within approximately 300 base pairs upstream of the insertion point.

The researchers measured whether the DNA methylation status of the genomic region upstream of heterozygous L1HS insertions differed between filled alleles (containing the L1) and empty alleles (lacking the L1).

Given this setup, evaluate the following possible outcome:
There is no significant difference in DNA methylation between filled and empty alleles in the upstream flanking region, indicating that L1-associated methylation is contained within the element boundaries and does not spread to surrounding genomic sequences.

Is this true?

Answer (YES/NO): NO